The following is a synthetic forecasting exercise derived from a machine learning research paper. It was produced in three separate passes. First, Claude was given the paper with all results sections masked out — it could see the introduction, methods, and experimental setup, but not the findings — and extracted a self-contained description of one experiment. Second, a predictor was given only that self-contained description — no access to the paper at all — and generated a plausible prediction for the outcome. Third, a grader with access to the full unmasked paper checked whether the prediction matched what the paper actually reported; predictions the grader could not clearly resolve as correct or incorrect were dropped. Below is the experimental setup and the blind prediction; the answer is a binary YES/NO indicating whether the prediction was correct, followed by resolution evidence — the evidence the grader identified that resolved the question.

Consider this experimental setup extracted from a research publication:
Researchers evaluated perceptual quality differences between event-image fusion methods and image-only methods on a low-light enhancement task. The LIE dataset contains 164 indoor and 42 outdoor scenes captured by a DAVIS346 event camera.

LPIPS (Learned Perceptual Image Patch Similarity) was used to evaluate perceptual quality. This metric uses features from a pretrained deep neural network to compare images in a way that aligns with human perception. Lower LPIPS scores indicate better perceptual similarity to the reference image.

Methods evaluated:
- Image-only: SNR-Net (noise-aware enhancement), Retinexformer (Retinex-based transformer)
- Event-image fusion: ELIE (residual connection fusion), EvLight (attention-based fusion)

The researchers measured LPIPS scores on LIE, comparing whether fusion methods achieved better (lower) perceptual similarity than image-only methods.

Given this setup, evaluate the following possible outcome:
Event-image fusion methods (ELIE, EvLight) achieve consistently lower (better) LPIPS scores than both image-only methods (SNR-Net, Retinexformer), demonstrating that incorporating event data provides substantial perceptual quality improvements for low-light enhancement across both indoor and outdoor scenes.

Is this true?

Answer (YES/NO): YES